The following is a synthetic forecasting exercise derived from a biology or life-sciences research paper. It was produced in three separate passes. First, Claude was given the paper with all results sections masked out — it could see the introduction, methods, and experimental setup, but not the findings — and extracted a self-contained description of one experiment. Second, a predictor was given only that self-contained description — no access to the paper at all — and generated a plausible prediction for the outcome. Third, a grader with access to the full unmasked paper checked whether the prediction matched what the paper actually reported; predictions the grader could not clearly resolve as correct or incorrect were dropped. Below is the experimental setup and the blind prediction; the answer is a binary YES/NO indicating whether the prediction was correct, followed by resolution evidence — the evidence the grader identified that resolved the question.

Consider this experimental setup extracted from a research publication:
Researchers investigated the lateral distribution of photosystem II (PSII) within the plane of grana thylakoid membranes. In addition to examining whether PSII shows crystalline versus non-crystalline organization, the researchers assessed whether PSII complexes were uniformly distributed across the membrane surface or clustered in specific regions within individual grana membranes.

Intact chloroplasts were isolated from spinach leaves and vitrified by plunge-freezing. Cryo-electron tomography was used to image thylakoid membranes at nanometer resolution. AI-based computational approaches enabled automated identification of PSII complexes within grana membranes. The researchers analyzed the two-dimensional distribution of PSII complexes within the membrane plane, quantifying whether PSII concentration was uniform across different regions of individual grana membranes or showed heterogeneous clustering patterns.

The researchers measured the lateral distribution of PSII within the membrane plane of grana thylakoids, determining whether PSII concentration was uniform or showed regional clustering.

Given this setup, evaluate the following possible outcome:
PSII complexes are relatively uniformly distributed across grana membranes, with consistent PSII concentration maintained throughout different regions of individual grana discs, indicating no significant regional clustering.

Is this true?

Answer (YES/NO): YES